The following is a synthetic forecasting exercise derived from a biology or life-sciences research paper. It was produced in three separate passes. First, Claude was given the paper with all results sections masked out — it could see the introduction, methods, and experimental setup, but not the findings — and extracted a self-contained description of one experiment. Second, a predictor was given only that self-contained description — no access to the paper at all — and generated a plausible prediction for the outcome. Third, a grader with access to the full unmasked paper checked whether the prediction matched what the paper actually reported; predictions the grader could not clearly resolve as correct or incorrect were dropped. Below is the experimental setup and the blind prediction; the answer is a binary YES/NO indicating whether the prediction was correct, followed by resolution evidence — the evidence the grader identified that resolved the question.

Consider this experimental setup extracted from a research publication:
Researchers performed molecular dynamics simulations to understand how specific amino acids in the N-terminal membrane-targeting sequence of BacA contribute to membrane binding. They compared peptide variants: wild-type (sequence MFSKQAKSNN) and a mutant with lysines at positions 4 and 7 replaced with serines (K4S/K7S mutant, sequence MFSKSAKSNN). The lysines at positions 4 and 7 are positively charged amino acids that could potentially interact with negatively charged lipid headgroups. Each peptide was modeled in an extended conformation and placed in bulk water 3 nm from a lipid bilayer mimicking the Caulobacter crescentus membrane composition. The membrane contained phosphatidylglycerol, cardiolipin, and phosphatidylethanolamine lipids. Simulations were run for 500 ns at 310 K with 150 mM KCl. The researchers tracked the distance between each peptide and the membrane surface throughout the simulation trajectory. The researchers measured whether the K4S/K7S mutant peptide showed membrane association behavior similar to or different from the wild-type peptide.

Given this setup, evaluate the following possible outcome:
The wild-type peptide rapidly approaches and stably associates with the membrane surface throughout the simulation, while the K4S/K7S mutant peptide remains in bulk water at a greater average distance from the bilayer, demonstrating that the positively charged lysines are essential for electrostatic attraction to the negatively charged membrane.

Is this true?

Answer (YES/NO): NO